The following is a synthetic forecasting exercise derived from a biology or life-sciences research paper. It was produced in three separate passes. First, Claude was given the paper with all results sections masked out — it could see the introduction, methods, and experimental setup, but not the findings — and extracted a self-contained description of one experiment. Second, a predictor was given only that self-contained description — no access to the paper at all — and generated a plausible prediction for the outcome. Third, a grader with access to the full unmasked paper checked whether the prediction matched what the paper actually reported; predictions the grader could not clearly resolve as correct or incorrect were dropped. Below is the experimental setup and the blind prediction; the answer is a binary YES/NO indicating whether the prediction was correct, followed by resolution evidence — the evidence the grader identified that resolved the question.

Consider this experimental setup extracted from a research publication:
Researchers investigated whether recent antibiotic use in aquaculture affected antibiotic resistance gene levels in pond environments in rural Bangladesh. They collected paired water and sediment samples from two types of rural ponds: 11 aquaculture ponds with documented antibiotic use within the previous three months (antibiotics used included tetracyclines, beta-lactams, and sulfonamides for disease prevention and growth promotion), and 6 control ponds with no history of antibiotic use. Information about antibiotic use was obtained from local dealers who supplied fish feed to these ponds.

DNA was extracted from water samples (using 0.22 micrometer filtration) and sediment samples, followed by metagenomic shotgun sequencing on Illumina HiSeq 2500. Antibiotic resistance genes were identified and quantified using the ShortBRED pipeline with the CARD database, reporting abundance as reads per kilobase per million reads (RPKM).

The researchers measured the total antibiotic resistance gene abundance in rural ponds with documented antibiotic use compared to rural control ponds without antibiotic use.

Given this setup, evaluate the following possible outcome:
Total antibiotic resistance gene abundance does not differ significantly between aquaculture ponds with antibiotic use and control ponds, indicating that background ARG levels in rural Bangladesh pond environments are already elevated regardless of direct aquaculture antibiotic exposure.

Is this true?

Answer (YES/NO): YES